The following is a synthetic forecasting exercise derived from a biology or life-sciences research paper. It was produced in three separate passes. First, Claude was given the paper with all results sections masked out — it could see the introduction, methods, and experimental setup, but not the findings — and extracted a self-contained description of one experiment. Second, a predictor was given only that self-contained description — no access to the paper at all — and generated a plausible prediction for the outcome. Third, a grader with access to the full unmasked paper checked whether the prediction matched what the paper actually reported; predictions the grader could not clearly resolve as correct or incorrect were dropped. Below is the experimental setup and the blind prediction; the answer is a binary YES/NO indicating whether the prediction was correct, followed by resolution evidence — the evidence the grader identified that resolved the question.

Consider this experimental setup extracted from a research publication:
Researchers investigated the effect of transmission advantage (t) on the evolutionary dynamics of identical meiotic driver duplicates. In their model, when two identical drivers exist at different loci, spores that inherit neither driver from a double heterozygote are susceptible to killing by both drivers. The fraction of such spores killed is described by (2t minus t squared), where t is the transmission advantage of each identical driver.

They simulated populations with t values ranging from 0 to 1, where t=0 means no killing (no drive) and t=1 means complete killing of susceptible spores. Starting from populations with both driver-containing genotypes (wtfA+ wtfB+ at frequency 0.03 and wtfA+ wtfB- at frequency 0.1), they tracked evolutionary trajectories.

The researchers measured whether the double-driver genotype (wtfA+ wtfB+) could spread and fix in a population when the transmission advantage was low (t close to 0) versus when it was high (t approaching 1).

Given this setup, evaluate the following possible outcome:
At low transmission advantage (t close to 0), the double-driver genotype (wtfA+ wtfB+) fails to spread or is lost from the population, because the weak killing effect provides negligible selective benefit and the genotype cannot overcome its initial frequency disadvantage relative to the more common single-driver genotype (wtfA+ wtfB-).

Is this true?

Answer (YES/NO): NO